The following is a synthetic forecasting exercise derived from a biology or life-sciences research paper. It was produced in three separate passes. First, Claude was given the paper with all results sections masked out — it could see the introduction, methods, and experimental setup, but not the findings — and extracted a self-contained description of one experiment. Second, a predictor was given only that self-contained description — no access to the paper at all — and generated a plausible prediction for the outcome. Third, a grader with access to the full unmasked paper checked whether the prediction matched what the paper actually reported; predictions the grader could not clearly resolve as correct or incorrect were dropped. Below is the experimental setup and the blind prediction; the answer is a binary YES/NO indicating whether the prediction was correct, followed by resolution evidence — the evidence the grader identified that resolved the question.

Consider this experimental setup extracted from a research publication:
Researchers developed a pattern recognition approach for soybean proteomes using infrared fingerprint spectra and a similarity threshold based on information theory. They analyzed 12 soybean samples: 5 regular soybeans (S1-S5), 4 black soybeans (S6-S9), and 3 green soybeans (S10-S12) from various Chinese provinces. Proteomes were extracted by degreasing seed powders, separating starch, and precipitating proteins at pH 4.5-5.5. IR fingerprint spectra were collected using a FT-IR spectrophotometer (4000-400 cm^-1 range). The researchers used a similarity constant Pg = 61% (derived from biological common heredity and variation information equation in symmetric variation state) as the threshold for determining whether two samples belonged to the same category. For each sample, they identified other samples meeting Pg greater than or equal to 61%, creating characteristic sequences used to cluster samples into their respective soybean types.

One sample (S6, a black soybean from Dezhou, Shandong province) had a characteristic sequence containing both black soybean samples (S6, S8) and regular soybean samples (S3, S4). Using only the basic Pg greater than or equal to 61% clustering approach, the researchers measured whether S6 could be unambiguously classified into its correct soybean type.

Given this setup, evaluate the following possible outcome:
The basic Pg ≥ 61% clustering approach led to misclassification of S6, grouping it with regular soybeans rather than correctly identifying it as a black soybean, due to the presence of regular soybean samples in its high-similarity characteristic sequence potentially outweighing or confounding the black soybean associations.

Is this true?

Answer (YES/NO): NO